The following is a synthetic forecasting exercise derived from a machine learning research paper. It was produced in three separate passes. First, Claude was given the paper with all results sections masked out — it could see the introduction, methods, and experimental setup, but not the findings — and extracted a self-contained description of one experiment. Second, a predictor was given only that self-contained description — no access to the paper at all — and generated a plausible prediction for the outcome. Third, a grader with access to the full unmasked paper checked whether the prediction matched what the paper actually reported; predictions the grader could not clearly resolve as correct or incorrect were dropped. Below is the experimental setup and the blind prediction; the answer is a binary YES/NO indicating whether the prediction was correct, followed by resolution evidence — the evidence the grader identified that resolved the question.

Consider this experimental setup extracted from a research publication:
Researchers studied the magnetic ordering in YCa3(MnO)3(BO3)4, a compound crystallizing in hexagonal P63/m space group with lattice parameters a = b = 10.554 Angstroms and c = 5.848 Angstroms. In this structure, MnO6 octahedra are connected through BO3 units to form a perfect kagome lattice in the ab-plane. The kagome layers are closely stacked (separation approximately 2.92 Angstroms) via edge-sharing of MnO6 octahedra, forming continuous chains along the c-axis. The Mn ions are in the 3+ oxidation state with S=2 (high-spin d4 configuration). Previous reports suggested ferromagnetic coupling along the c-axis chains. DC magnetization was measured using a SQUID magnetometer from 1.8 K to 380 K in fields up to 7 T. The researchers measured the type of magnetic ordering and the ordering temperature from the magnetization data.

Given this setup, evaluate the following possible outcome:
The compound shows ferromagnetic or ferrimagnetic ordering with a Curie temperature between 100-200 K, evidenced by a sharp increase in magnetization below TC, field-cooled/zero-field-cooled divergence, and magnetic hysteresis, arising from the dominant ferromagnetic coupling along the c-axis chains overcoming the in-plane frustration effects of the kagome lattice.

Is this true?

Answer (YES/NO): NO